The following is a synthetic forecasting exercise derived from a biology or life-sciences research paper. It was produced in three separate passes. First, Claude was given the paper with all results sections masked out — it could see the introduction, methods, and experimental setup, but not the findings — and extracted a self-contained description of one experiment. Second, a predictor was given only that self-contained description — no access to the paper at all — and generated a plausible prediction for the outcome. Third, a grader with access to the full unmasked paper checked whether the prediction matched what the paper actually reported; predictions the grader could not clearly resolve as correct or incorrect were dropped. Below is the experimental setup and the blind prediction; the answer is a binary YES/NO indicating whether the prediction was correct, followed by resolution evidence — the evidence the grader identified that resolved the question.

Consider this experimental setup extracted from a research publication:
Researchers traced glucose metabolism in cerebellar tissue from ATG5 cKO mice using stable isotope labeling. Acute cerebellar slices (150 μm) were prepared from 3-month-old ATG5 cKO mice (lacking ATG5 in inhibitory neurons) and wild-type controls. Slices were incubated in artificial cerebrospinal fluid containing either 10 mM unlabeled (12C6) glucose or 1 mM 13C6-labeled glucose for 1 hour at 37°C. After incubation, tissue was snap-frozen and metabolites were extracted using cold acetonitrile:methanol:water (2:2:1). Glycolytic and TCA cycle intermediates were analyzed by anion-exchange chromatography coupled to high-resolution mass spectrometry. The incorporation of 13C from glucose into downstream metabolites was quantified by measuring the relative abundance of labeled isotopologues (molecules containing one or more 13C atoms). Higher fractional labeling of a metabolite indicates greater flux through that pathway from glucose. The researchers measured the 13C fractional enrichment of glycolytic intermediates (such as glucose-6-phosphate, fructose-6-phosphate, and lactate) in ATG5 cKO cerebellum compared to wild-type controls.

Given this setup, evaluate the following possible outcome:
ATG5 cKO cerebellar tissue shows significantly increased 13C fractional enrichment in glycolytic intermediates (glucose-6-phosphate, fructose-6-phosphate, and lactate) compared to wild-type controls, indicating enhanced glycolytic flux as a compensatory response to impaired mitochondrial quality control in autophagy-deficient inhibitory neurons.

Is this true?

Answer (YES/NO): NO